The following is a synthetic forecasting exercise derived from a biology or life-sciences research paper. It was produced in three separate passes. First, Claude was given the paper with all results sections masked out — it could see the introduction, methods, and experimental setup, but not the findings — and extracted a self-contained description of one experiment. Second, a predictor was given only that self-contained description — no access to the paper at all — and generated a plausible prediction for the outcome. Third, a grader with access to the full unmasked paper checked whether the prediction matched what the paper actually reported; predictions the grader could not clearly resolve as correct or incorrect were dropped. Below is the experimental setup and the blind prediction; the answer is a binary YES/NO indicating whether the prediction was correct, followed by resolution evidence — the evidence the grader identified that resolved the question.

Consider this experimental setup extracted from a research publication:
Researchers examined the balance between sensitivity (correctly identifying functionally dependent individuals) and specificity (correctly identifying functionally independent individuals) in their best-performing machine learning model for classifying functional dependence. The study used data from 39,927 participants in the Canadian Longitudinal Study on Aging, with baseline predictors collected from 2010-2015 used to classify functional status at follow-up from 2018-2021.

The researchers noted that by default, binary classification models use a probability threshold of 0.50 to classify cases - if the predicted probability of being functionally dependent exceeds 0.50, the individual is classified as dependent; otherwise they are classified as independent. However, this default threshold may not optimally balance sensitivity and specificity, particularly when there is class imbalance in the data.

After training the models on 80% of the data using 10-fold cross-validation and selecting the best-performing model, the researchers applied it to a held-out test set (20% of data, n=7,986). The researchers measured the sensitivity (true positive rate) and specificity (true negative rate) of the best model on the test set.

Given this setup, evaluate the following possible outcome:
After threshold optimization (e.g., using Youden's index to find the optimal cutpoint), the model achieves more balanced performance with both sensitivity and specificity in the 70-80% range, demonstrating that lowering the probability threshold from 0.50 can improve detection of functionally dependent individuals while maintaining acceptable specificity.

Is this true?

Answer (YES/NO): NO